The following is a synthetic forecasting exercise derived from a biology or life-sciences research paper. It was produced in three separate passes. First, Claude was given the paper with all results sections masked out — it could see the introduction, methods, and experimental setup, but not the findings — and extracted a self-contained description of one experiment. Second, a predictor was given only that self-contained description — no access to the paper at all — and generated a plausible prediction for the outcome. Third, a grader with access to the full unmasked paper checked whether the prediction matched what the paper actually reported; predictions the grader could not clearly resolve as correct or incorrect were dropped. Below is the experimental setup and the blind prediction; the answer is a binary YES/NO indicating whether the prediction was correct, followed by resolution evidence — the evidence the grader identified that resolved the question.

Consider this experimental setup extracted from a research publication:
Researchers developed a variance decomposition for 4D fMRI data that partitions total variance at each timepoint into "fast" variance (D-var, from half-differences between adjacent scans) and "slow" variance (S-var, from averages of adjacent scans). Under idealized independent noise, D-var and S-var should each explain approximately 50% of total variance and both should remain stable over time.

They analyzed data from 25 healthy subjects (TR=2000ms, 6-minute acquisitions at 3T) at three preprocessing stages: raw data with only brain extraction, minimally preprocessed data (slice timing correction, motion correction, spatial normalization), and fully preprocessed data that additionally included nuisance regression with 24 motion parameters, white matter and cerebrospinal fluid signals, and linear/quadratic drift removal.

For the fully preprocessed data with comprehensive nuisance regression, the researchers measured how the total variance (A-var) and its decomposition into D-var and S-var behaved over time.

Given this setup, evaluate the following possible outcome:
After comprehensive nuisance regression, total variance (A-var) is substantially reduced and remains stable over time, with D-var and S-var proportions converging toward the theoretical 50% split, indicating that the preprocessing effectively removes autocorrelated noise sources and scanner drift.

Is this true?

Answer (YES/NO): YES